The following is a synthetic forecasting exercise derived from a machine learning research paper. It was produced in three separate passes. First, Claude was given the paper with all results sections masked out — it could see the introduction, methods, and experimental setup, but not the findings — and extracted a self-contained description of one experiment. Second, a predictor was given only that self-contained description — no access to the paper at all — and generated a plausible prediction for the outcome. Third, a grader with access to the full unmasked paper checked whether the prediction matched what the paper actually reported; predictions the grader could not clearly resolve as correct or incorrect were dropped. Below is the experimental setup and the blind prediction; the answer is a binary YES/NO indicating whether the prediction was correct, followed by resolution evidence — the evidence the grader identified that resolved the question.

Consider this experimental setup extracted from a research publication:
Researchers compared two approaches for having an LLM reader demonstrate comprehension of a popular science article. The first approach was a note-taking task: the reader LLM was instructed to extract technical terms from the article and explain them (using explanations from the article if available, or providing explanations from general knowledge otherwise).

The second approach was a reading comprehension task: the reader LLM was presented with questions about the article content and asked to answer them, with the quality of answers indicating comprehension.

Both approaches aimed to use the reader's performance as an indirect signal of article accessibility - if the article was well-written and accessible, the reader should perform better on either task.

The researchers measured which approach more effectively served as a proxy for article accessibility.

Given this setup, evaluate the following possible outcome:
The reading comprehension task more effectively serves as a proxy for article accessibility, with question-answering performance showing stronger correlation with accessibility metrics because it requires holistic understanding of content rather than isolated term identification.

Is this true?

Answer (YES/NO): NO